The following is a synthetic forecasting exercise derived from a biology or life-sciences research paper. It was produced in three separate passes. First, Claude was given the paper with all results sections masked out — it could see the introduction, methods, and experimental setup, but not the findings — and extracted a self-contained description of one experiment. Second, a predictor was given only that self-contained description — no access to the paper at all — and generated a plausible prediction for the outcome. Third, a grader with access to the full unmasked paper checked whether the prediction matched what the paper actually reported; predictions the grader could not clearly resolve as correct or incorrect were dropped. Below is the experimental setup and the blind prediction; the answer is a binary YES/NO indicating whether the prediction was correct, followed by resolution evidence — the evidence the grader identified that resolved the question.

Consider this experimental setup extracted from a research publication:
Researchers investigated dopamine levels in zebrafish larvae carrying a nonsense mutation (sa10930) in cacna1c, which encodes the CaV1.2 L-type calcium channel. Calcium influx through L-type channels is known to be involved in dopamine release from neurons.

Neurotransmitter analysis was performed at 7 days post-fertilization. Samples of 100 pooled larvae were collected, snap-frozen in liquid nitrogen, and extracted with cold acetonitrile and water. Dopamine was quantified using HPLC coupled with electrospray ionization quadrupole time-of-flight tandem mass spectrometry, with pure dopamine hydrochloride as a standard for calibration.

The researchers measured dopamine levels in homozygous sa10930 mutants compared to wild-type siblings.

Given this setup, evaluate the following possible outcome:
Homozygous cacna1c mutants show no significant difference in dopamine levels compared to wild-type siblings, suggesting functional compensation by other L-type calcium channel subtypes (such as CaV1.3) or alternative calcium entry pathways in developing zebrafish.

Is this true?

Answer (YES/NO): NO